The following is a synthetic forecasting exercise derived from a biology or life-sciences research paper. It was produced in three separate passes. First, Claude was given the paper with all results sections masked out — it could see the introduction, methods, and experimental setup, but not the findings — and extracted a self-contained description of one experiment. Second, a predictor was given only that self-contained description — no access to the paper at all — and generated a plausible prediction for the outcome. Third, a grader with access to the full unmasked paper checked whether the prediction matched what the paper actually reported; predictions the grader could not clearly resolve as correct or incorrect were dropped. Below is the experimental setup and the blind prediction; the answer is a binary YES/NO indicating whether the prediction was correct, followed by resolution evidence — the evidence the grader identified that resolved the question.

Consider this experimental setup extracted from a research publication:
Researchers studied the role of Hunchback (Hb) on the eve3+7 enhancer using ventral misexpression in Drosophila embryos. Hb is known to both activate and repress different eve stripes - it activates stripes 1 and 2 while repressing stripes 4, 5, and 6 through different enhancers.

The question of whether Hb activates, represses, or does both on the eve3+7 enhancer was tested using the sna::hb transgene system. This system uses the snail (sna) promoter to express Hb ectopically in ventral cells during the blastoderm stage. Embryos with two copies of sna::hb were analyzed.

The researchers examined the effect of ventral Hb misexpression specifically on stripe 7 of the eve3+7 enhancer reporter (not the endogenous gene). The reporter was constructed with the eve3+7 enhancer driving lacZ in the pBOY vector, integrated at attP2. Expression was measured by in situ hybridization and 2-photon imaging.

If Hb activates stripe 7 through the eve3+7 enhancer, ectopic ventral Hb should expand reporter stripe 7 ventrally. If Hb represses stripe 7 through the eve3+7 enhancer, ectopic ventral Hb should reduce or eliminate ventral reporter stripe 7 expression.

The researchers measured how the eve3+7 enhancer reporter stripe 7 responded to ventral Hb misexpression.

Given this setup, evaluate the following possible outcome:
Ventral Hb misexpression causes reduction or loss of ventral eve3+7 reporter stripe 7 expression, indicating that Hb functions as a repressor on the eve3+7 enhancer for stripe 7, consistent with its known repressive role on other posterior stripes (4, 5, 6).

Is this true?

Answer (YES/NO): YES